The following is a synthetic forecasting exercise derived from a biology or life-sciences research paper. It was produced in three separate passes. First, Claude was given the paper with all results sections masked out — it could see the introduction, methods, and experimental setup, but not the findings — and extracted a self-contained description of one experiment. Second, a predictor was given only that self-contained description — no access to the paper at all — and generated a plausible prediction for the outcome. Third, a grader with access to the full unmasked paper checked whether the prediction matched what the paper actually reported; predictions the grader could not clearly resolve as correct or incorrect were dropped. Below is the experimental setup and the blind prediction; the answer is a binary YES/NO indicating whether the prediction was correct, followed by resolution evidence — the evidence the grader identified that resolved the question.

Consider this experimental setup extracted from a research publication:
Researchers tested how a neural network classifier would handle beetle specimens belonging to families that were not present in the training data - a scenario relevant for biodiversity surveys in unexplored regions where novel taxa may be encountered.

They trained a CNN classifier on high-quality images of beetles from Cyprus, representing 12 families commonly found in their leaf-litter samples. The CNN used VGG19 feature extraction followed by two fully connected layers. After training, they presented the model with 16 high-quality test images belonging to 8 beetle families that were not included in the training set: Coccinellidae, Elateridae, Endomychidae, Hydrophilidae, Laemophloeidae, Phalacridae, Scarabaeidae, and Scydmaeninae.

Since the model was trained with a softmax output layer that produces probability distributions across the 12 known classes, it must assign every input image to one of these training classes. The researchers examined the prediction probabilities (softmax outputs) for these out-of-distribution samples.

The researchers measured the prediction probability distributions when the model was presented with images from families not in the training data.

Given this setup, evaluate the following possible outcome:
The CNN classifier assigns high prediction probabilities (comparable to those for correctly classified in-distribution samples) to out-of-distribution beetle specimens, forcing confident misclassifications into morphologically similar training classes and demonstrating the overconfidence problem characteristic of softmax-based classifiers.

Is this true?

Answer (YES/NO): NO